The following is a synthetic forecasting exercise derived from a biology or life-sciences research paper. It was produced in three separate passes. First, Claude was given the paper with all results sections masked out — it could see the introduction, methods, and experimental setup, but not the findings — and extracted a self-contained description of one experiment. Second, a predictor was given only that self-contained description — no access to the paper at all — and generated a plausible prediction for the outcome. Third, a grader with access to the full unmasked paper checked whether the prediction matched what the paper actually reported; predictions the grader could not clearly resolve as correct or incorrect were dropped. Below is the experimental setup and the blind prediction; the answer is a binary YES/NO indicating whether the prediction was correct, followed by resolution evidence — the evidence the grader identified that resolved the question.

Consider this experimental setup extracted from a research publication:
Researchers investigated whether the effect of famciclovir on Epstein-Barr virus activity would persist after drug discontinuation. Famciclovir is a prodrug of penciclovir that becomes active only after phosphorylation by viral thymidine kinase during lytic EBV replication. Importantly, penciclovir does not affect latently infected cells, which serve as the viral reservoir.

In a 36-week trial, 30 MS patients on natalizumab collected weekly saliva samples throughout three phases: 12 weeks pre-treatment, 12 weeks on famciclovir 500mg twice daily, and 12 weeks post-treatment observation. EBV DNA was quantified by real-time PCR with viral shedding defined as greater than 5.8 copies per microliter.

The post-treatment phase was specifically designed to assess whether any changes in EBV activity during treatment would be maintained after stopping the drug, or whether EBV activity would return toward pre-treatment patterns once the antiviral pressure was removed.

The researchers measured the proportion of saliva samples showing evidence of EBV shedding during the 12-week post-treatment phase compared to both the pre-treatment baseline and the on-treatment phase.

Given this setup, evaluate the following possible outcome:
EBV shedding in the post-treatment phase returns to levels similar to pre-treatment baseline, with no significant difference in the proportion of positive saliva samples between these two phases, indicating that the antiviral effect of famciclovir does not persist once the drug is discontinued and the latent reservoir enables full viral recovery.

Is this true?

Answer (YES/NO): NO